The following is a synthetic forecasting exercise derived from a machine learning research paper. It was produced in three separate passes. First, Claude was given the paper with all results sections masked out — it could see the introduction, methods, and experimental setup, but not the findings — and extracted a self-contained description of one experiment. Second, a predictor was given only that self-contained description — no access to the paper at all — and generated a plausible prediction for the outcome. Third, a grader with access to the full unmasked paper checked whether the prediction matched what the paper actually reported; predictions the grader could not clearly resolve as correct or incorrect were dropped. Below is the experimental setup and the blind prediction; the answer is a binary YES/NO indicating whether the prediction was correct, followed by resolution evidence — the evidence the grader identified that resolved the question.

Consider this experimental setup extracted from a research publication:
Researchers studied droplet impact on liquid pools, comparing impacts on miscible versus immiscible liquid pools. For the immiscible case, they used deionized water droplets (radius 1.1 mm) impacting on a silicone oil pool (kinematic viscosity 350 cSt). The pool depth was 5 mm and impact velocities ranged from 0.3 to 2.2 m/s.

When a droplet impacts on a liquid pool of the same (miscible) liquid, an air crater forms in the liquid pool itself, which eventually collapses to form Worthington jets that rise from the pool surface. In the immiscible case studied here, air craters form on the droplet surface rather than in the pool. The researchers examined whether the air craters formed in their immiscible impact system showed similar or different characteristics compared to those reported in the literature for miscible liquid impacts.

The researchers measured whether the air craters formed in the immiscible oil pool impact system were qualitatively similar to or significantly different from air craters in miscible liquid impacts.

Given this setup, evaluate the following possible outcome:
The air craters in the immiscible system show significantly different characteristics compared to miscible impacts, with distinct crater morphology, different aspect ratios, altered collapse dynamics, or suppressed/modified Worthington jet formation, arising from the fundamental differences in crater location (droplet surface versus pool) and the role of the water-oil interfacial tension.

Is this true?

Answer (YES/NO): YES